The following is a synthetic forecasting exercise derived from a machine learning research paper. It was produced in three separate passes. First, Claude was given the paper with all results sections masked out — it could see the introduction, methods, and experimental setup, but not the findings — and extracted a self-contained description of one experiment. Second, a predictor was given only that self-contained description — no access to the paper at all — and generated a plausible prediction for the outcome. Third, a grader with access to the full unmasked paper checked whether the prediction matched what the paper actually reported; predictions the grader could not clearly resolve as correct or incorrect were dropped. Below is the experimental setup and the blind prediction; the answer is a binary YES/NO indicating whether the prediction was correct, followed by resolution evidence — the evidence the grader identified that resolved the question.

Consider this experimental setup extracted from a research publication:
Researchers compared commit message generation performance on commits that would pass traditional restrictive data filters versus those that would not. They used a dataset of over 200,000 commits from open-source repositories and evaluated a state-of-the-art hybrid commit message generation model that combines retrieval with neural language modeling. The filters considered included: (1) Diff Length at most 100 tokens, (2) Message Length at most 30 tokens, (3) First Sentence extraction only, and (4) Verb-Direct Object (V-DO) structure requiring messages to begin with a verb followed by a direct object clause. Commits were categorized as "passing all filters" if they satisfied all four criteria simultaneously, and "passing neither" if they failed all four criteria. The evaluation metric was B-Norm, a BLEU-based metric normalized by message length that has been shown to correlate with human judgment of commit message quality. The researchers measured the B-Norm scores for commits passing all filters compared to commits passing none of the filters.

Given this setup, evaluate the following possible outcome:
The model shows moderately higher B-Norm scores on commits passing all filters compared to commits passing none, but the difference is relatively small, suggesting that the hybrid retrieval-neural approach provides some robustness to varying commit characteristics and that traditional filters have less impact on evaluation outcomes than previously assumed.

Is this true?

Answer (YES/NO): NO